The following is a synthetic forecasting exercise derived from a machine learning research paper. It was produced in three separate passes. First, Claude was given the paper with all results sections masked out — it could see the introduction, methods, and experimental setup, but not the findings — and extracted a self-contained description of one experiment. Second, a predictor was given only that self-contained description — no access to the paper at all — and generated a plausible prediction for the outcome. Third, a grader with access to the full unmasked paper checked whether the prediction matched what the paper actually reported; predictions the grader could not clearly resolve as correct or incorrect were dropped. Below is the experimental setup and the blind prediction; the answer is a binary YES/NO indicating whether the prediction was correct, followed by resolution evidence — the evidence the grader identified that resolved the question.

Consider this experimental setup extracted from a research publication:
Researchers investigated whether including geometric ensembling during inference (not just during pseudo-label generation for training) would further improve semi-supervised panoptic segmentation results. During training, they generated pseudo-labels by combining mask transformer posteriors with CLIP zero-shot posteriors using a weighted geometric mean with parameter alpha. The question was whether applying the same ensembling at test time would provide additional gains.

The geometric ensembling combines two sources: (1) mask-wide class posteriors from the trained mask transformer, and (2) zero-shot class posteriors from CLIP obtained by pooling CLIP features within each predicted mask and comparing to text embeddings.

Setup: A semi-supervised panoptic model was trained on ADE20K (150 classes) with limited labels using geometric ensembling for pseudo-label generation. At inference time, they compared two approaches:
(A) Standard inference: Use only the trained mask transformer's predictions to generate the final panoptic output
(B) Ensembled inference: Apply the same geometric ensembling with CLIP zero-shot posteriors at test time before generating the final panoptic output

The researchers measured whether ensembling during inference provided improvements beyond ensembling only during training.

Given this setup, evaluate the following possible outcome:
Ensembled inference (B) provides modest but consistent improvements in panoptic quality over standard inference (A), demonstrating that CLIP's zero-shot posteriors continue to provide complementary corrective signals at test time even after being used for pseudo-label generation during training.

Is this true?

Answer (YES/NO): YES